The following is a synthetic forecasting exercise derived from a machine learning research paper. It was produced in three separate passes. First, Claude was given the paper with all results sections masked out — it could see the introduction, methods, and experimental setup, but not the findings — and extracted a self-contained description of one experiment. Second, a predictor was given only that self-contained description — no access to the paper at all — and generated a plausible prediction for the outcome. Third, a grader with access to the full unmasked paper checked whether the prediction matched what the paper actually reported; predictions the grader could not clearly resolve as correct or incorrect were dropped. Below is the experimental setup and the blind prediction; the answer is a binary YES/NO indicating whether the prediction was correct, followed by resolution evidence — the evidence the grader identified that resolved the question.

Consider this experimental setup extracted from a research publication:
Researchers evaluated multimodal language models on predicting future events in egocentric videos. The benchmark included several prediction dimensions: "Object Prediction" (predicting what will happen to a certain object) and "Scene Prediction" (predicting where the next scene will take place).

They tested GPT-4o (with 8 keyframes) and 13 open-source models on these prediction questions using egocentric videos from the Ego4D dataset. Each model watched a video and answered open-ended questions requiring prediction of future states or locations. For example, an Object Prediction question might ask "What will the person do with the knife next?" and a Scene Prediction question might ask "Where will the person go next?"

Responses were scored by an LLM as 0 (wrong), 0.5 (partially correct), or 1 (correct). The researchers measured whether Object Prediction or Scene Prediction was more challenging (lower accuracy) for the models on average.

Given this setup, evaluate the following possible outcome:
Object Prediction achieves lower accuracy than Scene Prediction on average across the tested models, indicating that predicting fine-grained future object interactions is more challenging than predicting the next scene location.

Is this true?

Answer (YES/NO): NO